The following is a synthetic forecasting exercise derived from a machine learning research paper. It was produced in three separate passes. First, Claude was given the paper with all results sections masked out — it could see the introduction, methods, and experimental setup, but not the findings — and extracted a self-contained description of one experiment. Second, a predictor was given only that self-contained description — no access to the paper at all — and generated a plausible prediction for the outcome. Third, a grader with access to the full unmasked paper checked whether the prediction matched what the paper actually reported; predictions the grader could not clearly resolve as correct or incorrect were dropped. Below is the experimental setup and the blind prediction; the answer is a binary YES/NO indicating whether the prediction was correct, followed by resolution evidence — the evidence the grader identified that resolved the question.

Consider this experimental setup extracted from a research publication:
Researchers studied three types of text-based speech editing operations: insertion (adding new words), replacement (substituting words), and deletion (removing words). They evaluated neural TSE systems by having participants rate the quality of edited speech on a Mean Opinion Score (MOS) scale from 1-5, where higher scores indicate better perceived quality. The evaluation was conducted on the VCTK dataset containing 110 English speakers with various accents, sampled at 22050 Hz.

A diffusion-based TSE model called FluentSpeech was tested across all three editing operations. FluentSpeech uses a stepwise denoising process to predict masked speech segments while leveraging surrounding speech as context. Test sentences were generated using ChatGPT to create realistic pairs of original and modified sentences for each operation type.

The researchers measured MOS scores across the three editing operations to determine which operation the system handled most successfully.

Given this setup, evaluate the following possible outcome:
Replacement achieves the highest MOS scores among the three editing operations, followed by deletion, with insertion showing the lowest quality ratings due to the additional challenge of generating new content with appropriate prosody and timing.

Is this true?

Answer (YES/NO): NO